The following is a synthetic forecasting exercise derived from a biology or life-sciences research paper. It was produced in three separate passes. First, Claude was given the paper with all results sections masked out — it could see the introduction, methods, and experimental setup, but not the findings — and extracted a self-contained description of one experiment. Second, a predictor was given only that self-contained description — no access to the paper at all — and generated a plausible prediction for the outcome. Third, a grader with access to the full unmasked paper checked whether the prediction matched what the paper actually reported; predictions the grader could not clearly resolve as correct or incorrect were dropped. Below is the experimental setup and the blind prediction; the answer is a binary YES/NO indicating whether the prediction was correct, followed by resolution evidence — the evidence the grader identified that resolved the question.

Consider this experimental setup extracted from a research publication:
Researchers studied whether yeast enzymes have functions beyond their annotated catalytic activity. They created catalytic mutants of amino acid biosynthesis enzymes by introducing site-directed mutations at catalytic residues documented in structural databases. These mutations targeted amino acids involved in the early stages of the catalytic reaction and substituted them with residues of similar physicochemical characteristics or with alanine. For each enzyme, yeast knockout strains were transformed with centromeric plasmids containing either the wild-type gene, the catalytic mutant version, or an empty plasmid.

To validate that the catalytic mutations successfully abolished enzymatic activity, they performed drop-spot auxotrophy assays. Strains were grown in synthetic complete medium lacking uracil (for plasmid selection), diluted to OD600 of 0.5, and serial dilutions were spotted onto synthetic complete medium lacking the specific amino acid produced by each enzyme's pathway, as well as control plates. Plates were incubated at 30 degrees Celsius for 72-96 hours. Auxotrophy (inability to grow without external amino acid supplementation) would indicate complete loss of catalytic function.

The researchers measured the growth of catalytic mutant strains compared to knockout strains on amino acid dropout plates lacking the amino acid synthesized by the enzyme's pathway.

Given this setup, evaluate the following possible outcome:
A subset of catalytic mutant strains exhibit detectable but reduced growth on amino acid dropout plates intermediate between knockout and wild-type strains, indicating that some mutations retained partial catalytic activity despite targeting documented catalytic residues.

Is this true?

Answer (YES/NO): NO